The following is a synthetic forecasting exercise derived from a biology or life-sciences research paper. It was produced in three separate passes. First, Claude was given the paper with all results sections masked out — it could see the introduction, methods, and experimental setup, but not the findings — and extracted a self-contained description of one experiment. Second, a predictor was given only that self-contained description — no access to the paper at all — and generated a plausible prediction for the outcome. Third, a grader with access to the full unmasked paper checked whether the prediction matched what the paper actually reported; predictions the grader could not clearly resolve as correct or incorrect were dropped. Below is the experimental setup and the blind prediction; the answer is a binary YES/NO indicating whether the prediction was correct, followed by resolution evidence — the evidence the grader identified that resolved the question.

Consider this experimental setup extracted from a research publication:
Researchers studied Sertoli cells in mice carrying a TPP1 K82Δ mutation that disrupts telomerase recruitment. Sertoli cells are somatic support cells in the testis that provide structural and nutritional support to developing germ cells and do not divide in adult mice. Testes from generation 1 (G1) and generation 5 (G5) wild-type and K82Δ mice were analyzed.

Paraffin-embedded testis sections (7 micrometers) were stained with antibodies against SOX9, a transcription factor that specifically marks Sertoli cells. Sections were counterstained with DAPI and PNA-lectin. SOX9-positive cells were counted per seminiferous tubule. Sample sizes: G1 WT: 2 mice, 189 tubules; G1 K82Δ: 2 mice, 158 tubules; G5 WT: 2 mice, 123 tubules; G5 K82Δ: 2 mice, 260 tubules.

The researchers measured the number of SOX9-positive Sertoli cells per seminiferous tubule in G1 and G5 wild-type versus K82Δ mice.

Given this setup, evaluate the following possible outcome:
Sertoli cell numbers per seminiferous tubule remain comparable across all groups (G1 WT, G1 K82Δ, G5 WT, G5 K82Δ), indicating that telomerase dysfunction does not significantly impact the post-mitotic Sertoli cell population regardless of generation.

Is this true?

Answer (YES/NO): NO